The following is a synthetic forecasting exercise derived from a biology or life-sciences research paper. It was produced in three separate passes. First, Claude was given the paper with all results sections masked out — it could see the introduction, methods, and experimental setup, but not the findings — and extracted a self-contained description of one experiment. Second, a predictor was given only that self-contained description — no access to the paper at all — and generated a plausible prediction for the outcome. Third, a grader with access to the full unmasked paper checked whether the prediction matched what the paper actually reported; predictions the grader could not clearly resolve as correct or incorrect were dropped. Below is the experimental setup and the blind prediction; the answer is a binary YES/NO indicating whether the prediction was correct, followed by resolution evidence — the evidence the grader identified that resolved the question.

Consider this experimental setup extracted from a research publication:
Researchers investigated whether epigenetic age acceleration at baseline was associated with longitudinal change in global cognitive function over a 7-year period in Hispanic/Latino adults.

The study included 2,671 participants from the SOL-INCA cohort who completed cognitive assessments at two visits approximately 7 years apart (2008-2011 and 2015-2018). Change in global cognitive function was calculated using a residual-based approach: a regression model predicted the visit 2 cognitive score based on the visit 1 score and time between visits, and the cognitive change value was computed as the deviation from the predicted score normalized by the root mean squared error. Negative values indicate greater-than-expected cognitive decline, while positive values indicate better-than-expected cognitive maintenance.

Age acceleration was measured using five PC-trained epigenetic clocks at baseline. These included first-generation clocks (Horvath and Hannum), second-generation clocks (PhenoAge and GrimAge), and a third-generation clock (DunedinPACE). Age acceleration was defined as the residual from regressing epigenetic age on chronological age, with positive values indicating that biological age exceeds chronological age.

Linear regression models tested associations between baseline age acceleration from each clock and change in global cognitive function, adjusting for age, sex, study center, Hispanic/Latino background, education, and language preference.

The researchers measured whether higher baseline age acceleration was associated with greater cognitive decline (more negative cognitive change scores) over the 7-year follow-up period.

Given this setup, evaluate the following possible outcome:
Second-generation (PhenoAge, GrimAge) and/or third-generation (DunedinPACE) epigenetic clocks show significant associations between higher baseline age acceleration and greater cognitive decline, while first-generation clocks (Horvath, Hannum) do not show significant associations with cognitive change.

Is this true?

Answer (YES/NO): YES